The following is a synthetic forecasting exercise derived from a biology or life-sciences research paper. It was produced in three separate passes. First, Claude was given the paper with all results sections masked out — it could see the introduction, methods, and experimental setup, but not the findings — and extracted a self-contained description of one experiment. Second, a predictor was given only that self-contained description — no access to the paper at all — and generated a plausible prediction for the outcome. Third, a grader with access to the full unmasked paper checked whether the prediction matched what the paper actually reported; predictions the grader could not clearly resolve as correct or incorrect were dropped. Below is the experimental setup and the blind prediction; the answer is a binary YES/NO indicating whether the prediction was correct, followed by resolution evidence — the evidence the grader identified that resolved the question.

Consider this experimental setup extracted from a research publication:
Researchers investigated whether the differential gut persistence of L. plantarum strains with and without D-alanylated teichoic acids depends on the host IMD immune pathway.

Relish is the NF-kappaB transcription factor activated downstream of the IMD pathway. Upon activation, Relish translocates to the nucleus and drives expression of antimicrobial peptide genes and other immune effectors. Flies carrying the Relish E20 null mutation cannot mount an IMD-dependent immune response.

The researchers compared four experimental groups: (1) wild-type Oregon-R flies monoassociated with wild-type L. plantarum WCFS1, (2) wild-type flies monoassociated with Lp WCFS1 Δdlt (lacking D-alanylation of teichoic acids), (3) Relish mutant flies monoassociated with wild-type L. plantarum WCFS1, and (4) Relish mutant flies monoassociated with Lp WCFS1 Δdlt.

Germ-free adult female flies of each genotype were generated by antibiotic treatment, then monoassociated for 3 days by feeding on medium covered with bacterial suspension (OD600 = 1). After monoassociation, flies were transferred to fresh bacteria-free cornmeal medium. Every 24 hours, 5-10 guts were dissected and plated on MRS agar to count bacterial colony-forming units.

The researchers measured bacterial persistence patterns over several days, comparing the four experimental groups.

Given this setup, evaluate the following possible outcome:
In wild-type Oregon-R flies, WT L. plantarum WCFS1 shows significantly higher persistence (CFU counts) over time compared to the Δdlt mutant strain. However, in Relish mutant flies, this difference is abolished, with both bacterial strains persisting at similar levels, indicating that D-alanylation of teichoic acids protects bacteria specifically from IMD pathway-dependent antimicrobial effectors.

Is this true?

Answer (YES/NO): YES